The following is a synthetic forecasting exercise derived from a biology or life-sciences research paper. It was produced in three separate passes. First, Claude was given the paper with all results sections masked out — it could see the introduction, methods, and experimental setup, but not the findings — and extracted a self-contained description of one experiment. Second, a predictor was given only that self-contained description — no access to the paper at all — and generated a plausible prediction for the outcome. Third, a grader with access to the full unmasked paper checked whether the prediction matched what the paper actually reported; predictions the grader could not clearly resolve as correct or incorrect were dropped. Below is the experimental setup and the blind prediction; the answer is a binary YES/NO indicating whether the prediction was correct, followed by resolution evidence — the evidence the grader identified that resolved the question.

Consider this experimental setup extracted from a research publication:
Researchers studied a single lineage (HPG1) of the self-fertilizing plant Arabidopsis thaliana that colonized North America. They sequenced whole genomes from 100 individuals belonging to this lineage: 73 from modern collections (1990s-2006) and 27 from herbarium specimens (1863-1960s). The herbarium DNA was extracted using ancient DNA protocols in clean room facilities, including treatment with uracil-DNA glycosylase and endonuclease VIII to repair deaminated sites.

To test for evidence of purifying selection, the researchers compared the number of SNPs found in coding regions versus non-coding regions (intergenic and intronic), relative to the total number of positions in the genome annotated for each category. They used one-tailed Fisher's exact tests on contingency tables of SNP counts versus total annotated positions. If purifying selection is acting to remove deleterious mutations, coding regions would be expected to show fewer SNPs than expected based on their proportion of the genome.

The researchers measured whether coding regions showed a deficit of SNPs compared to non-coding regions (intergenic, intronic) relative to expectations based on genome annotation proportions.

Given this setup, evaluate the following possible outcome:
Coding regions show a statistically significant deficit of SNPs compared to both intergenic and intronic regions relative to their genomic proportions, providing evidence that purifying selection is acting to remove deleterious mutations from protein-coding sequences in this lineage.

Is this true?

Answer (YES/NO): YES